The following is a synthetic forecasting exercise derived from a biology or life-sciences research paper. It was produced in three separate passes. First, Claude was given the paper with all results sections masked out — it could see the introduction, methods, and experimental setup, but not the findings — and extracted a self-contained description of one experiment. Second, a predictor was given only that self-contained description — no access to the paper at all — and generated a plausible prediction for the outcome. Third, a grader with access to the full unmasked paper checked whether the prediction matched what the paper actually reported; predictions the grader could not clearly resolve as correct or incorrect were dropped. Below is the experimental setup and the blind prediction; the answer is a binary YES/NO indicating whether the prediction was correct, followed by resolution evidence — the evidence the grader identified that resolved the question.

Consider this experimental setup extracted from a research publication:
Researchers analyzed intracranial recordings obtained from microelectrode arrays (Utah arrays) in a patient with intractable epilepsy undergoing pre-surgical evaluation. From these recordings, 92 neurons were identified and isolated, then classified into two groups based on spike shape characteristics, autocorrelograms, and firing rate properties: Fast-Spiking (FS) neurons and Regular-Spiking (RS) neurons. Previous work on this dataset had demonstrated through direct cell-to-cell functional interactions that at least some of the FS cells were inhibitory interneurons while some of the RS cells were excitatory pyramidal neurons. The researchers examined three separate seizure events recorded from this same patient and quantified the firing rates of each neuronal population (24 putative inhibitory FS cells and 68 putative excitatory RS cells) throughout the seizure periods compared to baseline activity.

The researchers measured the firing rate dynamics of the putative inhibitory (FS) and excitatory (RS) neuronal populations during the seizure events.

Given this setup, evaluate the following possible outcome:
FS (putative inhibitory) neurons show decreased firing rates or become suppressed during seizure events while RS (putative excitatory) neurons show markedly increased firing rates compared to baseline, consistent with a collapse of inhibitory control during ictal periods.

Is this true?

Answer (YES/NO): NO